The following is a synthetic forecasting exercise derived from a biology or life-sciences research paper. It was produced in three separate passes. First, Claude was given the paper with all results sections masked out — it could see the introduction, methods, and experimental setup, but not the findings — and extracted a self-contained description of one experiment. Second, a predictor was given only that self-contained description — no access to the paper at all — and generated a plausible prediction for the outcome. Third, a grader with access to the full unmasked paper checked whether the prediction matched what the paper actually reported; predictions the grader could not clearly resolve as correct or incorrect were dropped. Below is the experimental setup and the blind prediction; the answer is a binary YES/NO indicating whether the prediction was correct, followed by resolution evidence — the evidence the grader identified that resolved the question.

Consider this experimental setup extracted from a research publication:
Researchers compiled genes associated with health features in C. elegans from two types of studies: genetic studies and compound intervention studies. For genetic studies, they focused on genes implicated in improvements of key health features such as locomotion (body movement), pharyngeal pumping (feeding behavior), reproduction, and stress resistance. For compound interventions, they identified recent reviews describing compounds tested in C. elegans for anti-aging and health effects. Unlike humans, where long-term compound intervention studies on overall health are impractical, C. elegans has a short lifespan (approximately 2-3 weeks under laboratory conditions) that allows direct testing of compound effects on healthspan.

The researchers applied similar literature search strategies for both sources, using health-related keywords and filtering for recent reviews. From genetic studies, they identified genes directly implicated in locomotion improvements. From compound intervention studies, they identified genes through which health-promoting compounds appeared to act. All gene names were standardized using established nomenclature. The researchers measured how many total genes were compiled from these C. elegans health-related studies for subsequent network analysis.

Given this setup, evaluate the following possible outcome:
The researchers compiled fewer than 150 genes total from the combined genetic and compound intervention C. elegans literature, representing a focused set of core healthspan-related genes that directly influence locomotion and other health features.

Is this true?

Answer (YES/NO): YES